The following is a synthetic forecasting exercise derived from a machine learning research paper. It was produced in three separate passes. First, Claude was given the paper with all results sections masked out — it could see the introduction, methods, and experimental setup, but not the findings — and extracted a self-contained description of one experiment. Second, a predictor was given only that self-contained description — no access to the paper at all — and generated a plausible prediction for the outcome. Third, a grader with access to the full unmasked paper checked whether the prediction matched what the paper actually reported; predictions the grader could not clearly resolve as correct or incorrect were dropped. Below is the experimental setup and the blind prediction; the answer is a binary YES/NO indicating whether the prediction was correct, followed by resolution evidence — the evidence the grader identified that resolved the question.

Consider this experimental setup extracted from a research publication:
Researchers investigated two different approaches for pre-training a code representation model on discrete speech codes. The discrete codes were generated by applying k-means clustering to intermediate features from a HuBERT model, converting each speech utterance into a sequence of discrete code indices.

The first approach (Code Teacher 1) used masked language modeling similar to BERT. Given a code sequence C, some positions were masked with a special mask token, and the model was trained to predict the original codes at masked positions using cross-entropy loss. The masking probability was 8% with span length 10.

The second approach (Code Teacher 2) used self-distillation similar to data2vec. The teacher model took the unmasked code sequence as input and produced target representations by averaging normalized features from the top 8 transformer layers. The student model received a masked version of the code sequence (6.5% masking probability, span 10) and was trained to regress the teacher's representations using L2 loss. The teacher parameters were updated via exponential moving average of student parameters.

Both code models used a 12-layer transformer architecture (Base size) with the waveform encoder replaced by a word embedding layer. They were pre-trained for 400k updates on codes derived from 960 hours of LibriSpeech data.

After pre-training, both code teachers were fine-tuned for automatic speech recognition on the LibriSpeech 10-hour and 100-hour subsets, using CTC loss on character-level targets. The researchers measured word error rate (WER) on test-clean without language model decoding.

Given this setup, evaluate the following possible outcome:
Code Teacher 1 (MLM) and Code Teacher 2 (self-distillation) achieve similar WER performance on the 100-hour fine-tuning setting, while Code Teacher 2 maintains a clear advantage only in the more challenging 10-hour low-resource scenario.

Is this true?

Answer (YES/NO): NO